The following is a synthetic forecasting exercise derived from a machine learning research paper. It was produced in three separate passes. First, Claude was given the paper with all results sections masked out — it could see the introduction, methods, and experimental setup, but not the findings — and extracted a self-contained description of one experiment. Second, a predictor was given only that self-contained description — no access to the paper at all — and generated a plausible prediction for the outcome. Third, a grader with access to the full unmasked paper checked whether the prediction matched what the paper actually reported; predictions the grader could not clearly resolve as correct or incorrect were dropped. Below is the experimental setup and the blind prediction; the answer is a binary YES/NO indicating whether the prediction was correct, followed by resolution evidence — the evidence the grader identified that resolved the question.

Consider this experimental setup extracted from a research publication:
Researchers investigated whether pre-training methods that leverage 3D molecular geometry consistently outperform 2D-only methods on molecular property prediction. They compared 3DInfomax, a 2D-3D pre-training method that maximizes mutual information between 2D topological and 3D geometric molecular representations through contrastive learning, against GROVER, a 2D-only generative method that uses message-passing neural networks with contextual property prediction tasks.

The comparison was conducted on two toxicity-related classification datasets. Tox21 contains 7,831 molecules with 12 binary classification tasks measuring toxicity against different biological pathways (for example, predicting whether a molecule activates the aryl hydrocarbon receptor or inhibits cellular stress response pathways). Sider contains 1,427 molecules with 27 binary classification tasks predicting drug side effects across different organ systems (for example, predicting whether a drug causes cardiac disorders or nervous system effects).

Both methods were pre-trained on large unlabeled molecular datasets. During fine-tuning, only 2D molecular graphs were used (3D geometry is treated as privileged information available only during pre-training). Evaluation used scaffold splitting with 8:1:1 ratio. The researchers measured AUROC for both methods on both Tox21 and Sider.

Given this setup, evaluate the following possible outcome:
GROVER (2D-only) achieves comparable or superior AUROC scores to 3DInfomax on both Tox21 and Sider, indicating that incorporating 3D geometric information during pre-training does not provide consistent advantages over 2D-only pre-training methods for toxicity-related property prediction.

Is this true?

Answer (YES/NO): YES